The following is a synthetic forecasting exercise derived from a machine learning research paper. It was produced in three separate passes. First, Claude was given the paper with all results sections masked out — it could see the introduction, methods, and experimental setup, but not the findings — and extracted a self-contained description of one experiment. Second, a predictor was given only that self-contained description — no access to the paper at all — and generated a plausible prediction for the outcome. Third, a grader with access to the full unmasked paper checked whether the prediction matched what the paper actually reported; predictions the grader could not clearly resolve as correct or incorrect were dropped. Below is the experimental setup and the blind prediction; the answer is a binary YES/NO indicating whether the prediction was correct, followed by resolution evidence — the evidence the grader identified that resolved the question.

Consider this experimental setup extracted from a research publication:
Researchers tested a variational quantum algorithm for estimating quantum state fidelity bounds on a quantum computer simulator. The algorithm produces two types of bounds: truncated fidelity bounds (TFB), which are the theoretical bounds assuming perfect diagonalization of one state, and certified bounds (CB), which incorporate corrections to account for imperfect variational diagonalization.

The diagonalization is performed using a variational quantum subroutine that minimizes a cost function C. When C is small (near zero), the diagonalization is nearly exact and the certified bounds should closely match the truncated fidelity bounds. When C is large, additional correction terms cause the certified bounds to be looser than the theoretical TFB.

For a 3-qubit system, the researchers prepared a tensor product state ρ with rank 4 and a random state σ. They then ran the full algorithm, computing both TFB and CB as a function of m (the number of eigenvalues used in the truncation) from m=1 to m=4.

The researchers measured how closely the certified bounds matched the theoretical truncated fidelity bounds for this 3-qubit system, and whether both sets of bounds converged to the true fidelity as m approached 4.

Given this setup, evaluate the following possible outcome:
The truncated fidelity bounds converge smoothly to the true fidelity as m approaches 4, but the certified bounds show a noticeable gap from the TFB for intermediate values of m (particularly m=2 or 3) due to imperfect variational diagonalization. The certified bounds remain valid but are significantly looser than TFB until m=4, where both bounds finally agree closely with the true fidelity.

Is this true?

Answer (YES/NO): NO